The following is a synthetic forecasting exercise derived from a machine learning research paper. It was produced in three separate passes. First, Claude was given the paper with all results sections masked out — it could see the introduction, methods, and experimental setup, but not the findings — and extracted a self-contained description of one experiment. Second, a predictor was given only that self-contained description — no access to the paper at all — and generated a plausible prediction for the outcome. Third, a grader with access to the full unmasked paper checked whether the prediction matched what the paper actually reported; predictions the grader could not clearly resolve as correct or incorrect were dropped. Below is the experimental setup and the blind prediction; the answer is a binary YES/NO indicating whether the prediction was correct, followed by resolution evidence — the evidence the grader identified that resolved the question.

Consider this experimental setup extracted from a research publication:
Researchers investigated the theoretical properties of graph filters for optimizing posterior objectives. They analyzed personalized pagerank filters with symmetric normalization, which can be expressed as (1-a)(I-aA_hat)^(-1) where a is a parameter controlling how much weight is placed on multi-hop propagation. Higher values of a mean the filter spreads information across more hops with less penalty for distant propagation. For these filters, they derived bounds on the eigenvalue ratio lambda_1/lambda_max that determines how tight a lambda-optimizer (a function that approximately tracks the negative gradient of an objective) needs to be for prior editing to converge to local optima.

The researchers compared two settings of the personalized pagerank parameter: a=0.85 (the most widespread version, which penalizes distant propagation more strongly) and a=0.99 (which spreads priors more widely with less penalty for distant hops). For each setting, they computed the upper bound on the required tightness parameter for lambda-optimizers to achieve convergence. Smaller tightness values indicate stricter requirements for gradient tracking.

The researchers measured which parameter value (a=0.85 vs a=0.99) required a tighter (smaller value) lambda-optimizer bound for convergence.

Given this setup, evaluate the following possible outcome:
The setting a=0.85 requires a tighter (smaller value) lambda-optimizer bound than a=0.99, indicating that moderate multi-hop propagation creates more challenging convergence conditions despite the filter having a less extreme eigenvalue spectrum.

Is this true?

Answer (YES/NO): NO